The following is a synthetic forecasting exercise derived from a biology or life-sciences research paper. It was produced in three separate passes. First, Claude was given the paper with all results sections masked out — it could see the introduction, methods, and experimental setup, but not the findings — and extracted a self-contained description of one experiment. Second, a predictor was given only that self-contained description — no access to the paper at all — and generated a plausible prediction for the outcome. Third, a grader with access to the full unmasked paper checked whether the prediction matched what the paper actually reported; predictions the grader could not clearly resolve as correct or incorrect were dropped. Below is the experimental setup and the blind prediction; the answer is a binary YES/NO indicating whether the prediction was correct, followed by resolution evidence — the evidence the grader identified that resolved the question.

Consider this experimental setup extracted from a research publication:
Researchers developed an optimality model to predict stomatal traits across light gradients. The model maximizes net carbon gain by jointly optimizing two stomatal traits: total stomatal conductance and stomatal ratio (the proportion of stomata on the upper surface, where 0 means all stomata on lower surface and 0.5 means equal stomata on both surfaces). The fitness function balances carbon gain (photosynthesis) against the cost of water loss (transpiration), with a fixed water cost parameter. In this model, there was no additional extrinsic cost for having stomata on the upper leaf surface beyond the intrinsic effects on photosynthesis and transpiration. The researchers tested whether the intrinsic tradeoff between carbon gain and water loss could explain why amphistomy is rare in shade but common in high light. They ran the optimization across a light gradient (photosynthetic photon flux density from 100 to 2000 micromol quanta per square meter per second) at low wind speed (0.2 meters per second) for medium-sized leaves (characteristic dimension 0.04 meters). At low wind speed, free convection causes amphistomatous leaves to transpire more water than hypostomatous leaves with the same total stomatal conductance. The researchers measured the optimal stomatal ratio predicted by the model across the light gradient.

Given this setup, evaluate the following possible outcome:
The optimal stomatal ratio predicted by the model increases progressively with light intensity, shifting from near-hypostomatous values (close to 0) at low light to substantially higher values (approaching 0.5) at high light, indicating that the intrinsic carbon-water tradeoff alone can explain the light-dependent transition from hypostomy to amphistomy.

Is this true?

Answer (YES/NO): NO